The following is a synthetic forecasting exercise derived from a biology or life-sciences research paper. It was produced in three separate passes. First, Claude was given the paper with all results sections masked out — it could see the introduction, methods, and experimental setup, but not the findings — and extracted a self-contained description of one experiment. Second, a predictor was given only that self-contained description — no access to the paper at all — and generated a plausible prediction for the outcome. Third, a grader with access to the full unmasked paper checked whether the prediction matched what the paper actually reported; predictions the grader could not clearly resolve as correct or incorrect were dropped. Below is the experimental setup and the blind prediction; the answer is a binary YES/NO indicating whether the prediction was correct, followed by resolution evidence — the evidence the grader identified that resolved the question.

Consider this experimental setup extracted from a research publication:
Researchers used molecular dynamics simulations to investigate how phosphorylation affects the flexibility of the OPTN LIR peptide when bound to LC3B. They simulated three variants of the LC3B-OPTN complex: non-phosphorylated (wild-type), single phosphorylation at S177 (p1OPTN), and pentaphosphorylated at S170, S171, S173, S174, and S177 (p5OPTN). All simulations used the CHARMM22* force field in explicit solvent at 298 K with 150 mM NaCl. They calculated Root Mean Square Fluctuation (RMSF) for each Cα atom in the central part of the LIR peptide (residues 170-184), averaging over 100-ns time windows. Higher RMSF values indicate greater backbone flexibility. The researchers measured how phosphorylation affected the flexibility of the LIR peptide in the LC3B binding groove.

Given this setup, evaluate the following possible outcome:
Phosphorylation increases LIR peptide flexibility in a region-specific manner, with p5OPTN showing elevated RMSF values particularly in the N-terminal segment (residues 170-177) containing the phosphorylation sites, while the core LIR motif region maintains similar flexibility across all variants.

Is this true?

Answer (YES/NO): NO